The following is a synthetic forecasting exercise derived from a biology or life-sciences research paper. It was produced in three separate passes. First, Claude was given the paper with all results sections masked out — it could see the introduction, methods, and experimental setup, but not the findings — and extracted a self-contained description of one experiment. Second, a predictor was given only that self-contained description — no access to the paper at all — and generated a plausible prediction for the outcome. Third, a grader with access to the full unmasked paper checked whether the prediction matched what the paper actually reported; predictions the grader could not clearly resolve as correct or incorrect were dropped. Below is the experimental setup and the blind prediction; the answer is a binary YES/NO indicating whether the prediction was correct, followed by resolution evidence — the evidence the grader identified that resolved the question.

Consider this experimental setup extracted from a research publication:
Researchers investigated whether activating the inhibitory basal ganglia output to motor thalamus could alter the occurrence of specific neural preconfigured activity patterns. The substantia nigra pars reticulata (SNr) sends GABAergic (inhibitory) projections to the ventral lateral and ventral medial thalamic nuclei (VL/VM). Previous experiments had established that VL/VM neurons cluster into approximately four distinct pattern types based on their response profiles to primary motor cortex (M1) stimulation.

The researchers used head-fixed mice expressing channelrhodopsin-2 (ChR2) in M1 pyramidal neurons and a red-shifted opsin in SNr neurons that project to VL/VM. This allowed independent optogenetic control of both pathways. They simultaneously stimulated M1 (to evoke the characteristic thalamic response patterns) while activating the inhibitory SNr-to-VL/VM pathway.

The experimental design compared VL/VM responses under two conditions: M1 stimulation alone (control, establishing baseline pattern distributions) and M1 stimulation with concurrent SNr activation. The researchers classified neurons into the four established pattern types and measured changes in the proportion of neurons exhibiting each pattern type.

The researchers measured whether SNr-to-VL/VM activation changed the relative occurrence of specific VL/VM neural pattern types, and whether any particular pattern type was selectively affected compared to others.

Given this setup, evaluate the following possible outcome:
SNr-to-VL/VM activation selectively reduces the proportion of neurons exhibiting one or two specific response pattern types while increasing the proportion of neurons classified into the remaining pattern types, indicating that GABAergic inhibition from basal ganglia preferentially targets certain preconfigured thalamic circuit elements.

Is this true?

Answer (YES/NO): YES